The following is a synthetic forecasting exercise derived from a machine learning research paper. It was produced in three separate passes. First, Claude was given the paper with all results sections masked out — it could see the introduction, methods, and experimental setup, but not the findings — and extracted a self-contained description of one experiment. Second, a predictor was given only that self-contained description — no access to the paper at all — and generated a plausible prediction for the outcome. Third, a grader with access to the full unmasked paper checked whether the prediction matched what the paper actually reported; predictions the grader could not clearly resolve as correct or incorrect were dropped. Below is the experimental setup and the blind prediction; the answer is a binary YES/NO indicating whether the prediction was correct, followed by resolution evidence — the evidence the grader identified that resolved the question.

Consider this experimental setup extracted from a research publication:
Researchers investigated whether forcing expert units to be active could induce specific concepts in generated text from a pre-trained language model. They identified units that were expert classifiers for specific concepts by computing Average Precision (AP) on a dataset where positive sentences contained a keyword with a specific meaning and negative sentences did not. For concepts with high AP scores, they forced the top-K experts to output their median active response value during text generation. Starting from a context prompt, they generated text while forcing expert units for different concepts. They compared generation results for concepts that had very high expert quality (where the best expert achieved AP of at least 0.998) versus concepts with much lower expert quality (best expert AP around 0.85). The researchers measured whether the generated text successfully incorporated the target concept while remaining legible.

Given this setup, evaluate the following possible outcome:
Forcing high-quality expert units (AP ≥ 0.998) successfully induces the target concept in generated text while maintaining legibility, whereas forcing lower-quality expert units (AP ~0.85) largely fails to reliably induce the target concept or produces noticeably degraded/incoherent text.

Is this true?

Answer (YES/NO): YES